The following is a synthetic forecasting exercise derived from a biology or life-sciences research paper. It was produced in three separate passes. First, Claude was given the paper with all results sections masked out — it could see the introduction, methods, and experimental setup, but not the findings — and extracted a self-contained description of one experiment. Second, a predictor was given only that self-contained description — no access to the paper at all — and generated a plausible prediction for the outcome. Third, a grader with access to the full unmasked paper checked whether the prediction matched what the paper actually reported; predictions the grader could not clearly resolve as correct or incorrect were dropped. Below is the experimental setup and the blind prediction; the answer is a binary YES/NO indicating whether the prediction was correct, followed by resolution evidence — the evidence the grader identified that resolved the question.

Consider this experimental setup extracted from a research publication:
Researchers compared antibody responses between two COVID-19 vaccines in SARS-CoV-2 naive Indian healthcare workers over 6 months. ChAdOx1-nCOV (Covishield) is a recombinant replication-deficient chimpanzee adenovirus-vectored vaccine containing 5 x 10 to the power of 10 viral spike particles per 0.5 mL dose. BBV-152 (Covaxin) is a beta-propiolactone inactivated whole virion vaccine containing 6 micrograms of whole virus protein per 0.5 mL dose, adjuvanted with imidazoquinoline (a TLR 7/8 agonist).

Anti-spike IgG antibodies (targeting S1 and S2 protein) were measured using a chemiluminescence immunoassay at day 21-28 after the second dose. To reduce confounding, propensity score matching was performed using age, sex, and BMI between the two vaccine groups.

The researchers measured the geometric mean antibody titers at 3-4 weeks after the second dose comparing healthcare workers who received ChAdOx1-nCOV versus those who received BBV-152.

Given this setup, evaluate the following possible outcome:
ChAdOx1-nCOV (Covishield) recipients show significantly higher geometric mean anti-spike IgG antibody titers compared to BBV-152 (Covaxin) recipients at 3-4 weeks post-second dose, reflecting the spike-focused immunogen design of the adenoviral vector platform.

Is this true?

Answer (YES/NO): YES